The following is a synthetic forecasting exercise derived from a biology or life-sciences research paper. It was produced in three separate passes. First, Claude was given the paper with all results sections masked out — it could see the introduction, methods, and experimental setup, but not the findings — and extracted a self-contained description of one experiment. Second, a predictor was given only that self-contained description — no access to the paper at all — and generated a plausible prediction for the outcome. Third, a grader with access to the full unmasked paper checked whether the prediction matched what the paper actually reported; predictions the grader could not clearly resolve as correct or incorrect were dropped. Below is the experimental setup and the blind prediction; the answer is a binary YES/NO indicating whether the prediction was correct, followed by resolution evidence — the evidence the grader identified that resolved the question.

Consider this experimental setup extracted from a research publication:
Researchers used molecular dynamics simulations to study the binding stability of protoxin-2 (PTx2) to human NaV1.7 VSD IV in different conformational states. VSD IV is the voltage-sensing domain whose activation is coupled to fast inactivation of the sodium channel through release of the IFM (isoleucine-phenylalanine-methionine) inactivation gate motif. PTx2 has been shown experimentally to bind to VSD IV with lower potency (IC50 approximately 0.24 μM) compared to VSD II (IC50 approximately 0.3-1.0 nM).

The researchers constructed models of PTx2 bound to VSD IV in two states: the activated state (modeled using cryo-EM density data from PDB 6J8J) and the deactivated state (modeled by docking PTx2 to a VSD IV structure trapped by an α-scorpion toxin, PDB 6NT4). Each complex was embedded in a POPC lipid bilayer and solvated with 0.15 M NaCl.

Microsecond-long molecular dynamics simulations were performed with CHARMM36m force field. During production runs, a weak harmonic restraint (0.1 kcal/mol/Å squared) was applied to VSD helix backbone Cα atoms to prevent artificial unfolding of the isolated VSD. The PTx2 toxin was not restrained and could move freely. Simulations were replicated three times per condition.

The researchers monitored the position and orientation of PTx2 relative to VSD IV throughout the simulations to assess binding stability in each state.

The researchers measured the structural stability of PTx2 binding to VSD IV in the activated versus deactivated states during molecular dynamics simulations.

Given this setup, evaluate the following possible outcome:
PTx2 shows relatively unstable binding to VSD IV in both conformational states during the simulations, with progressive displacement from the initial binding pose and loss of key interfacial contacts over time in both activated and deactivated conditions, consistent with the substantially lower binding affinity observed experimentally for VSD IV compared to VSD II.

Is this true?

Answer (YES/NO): NO